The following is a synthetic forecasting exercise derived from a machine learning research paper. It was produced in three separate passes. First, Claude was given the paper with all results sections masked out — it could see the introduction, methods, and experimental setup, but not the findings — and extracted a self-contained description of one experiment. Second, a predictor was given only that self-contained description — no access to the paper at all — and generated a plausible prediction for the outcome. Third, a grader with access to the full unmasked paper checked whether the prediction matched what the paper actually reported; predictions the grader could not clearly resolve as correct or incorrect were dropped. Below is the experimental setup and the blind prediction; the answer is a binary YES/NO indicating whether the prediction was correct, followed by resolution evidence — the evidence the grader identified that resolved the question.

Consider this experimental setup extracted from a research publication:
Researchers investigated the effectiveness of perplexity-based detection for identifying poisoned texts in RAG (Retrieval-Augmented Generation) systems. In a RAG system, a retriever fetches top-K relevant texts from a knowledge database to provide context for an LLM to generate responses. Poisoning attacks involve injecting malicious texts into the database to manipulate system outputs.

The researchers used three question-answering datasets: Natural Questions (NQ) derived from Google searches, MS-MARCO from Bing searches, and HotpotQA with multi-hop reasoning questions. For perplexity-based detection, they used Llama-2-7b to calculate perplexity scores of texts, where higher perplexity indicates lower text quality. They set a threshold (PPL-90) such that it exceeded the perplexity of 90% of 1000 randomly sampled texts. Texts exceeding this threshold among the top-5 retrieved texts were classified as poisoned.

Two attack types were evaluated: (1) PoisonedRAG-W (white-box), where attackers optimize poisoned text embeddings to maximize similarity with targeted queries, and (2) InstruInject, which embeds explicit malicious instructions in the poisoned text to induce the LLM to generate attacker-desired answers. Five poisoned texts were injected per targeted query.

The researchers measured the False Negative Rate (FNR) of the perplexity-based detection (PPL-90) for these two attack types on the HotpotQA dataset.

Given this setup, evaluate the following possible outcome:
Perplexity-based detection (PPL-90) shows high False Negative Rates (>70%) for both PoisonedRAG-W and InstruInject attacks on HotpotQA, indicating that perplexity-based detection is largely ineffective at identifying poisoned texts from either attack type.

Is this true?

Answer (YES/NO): NO